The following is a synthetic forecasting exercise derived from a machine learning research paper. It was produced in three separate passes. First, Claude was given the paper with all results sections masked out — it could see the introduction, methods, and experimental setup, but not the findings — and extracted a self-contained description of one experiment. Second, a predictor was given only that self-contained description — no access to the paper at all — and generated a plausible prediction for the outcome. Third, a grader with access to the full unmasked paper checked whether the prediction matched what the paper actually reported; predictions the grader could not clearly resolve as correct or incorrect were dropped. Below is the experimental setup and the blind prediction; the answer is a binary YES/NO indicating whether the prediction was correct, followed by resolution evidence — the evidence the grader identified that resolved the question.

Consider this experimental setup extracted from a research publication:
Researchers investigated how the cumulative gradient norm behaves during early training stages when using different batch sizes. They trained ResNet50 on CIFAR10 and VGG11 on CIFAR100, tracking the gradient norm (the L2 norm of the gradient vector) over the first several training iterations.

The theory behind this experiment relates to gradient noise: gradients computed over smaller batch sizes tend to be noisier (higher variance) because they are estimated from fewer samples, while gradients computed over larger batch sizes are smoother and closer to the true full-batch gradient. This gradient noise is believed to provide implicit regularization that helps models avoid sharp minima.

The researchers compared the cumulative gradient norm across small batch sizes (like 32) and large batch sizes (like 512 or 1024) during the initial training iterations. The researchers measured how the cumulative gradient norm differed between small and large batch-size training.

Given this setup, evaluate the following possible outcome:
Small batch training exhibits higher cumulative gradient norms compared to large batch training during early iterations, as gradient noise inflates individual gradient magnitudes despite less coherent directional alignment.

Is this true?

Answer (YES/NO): YES